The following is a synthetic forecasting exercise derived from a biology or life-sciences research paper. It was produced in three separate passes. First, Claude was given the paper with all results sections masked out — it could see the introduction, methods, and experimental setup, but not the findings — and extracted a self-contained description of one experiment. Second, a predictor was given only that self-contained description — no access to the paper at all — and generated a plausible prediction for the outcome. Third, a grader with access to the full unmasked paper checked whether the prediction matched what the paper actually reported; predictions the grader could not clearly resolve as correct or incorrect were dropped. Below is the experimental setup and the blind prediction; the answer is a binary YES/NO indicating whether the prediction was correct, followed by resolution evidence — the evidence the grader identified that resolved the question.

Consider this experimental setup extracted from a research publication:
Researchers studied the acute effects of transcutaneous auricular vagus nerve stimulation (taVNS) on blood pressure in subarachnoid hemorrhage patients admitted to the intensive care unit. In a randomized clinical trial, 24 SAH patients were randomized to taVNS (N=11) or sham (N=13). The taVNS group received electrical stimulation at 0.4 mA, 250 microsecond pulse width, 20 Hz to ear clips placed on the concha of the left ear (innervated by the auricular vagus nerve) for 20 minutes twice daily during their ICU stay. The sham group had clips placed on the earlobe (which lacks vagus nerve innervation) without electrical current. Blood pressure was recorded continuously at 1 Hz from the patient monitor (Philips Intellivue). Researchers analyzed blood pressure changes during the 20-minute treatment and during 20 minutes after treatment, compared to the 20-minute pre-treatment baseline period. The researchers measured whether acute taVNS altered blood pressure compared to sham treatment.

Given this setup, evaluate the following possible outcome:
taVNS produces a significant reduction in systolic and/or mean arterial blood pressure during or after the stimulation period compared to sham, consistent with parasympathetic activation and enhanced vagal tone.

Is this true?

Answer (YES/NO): NO